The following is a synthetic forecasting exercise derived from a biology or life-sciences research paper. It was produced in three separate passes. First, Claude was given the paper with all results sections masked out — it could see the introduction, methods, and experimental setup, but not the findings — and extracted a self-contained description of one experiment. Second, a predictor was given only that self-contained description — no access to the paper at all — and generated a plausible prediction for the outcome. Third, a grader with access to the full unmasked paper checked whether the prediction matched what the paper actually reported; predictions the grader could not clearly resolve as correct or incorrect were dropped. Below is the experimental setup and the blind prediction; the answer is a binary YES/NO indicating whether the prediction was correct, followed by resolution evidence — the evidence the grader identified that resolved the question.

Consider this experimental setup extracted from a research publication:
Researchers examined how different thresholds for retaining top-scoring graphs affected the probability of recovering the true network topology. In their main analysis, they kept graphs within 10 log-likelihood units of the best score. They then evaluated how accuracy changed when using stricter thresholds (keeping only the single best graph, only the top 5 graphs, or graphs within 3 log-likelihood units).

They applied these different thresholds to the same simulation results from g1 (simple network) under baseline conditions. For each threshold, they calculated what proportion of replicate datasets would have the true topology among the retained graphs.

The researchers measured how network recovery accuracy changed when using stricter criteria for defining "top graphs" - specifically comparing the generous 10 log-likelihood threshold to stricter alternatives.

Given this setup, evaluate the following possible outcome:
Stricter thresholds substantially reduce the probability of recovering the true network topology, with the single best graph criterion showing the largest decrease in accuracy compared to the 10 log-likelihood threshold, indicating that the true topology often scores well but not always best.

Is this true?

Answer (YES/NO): YES